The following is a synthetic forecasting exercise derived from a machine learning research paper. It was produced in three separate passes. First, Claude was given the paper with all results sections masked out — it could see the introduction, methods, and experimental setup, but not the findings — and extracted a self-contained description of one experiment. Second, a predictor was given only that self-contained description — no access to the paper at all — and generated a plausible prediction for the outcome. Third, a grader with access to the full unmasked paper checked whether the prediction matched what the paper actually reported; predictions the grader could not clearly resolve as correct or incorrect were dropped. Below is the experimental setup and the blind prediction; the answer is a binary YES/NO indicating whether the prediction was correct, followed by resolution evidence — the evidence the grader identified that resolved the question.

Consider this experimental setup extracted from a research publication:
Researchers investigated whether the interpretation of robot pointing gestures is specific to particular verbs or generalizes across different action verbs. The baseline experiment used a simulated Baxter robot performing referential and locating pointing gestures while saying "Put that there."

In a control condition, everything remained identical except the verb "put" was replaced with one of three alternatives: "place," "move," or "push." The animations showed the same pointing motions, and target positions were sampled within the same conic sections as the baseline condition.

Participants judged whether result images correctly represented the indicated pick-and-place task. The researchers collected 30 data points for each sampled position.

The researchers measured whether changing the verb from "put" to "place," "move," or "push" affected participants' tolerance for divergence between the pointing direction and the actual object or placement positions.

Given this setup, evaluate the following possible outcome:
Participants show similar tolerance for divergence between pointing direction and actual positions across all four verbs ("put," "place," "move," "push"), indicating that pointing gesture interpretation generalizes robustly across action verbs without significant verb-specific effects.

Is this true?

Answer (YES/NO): YES